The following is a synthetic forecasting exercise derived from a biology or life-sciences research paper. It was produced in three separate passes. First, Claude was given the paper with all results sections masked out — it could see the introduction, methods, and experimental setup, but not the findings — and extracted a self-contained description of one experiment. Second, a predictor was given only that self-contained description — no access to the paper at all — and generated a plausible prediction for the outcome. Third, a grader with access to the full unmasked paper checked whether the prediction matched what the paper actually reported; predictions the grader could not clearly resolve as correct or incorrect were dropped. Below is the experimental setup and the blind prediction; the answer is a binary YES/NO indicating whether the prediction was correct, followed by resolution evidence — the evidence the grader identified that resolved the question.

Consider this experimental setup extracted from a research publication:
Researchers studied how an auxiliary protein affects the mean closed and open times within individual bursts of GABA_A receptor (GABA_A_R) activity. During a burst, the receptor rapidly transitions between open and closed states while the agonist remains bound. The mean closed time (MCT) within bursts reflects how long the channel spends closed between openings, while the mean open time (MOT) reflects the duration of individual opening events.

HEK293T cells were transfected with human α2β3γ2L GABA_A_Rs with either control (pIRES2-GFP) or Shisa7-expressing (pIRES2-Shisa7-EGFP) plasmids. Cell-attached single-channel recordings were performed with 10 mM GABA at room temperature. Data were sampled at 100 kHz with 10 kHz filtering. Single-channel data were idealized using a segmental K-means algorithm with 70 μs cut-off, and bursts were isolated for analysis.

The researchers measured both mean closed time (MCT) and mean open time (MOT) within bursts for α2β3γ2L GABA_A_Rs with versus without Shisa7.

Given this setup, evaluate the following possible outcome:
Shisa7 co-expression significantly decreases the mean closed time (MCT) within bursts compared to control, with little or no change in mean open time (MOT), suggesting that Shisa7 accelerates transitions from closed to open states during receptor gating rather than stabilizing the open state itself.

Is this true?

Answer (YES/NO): NO